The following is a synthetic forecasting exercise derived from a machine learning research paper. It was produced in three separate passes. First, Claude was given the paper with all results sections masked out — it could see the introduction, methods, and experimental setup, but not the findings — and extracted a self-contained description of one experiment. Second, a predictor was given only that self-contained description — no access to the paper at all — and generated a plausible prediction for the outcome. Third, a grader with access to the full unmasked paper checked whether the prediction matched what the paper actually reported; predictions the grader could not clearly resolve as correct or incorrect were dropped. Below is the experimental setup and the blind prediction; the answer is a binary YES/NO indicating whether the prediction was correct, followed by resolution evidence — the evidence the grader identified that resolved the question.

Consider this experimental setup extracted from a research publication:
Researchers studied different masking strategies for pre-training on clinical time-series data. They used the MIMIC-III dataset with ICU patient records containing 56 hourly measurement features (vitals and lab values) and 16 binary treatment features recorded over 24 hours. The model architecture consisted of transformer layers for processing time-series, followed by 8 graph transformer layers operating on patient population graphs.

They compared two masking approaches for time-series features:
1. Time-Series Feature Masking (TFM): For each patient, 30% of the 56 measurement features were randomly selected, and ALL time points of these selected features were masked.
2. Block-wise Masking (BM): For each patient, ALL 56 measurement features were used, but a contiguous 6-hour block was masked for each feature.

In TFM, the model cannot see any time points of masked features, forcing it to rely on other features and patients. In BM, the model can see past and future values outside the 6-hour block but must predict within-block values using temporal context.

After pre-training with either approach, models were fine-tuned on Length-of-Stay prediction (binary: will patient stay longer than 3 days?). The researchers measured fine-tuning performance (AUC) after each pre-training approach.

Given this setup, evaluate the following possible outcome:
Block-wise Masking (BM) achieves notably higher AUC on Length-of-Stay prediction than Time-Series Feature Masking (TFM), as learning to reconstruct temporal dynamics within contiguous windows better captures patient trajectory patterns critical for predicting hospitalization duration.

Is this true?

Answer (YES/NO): NO